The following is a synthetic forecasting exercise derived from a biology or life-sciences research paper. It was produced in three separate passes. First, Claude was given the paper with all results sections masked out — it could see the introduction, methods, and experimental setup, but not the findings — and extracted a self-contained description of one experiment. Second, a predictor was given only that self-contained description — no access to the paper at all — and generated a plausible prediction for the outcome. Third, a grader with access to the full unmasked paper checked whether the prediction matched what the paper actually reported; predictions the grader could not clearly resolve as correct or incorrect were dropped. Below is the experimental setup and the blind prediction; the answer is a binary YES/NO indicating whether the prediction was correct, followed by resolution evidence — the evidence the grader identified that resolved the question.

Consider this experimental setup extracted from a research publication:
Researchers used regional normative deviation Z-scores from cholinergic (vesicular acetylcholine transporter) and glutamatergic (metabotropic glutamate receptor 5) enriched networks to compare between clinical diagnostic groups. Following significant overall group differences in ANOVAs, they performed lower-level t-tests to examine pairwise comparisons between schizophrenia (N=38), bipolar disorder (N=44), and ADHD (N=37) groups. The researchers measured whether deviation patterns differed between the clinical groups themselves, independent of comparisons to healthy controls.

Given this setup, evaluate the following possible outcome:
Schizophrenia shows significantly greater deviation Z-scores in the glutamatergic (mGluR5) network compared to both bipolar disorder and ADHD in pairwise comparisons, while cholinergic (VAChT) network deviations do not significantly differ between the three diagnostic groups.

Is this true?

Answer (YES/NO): NO